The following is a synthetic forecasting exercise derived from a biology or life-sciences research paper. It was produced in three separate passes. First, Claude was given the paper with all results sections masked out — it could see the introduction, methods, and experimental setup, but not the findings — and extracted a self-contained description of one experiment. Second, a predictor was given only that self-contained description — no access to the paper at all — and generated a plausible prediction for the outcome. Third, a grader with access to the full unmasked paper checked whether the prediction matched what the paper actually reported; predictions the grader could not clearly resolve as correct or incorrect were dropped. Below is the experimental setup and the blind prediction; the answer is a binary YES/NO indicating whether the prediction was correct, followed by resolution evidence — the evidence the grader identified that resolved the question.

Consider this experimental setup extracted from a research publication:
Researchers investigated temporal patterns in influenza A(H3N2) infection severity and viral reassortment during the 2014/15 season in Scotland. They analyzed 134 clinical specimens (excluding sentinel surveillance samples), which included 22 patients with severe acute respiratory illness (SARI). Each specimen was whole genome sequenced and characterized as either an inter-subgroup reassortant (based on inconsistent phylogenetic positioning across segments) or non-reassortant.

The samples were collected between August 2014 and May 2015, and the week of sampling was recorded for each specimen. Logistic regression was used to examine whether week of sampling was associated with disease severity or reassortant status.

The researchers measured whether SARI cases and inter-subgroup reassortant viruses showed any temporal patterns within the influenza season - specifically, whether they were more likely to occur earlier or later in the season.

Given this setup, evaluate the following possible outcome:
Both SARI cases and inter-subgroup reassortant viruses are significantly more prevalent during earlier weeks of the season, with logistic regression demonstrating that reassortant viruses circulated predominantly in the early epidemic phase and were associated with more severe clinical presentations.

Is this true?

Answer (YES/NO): NO